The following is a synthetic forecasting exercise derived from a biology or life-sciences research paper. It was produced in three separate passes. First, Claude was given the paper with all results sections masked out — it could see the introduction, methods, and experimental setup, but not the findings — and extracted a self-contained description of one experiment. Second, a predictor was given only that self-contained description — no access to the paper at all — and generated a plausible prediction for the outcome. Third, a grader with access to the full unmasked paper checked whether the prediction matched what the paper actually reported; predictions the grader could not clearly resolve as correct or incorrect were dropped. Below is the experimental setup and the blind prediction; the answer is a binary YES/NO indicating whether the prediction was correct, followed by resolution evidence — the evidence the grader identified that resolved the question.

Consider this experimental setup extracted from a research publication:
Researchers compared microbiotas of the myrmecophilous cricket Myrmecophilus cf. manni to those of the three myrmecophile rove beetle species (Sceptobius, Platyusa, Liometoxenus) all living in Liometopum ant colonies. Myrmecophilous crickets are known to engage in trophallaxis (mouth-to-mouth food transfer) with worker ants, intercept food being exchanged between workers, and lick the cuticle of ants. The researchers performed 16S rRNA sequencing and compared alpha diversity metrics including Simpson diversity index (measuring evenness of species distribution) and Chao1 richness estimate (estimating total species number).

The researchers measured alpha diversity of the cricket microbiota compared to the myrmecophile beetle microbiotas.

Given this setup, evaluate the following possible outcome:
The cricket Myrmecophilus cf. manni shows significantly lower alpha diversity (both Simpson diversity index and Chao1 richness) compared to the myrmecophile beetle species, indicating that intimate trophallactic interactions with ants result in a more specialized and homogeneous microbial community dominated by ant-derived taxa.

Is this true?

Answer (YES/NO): NO